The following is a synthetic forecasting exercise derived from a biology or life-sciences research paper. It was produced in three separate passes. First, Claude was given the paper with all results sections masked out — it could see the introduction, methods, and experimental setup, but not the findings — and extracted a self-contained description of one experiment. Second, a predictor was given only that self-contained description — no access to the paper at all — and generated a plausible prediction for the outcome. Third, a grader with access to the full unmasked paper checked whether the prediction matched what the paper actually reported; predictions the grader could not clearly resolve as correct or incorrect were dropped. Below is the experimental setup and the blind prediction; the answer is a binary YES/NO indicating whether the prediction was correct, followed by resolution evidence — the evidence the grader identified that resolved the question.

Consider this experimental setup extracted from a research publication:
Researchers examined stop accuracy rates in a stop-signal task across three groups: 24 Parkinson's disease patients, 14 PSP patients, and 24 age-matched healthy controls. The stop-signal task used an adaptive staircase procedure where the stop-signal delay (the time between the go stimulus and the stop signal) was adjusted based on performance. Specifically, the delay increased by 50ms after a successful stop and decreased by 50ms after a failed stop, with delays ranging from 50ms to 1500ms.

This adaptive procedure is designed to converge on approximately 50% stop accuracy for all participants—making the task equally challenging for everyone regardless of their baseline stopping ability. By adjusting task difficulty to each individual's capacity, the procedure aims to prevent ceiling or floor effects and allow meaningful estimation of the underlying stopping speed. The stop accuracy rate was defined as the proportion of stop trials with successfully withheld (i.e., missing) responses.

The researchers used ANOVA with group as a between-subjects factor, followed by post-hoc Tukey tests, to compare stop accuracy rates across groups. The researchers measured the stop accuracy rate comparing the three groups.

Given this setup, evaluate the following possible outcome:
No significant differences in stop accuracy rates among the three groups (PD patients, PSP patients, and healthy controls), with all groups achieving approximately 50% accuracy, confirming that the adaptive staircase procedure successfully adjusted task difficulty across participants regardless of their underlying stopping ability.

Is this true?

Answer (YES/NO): NO